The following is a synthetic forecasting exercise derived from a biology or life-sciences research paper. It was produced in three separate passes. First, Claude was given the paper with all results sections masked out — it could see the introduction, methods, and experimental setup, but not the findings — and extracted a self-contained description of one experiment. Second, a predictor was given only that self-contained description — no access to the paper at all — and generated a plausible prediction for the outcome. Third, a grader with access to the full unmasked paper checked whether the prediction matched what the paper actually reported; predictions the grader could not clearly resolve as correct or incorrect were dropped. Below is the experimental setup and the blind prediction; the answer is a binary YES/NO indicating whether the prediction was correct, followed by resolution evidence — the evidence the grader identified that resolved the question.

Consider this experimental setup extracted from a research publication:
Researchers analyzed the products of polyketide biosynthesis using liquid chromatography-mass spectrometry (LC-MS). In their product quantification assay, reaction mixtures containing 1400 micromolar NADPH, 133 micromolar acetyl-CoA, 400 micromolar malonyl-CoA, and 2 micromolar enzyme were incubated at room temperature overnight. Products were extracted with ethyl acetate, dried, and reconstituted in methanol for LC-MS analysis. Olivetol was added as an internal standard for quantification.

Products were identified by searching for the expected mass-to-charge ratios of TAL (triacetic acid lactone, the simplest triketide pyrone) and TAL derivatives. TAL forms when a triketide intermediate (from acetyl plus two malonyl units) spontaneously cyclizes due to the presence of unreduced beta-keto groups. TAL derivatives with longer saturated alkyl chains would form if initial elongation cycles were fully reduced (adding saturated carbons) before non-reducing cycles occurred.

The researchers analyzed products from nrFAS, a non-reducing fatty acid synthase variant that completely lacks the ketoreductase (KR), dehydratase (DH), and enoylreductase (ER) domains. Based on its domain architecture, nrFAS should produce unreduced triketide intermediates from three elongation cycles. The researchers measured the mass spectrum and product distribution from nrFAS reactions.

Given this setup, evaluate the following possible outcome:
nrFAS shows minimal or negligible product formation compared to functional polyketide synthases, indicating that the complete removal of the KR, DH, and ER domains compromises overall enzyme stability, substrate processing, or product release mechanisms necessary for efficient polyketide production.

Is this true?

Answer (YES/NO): NO